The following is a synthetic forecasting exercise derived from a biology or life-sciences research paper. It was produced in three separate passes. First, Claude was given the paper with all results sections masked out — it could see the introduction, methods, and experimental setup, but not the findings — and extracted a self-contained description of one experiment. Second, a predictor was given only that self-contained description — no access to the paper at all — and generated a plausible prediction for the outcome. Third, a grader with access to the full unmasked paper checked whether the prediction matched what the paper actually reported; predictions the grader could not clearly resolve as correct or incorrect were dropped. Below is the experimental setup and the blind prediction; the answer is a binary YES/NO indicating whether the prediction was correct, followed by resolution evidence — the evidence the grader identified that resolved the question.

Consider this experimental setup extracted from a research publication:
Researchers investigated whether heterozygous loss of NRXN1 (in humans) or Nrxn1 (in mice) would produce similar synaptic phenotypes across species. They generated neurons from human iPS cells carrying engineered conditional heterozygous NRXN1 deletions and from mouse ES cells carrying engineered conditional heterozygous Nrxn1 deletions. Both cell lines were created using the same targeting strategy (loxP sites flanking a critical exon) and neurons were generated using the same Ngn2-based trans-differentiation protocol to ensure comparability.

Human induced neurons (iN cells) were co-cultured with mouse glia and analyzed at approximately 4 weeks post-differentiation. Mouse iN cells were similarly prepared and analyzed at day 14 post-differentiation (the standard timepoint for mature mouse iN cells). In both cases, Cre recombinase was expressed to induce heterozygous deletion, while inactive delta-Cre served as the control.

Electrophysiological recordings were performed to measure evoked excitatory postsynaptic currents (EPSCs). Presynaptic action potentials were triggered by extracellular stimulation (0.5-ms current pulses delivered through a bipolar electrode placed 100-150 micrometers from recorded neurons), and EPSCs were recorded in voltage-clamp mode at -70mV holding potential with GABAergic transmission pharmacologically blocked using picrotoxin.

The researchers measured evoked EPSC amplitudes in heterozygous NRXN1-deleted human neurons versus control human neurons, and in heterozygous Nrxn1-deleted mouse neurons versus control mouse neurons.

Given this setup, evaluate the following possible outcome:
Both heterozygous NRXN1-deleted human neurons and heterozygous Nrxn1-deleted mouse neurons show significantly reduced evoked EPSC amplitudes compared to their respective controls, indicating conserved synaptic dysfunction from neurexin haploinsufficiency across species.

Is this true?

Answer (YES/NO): NO